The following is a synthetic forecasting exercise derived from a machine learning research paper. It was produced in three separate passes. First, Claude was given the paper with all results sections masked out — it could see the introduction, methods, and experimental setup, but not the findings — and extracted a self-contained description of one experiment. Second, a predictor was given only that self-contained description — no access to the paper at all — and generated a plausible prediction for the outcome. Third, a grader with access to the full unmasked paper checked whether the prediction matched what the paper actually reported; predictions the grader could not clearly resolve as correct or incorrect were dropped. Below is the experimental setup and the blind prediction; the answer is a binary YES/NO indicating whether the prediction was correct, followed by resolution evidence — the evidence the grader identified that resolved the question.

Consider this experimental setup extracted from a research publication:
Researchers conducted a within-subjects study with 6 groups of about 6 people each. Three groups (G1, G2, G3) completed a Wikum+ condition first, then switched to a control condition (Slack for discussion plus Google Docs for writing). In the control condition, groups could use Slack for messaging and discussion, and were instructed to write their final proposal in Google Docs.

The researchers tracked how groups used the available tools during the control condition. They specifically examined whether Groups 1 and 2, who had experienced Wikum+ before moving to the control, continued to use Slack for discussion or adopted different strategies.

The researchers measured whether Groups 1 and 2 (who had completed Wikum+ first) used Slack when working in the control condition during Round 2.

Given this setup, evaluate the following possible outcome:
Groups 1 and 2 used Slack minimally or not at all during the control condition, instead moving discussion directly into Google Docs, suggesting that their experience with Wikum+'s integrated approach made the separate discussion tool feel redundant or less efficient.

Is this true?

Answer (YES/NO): YES